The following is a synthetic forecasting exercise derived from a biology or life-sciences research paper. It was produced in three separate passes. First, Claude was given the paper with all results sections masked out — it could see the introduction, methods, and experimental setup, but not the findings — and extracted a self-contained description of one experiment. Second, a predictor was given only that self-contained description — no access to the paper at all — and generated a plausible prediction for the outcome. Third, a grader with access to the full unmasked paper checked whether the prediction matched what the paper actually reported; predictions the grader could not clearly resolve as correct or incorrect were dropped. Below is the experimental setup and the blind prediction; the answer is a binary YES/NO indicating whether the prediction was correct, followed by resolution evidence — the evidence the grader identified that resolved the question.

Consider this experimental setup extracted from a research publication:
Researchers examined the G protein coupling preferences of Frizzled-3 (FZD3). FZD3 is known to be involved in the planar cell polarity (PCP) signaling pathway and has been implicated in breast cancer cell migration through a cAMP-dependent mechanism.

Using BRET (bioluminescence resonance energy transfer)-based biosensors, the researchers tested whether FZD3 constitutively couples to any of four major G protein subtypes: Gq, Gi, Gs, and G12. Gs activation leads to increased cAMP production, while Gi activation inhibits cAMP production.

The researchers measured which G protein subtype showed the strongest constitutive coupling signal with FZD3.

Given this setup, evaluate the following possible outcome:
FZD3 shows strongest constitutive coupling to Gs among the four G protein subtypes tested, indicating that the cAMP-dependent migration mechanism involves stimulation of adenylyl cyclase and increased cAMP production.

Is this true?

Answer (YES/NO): YES